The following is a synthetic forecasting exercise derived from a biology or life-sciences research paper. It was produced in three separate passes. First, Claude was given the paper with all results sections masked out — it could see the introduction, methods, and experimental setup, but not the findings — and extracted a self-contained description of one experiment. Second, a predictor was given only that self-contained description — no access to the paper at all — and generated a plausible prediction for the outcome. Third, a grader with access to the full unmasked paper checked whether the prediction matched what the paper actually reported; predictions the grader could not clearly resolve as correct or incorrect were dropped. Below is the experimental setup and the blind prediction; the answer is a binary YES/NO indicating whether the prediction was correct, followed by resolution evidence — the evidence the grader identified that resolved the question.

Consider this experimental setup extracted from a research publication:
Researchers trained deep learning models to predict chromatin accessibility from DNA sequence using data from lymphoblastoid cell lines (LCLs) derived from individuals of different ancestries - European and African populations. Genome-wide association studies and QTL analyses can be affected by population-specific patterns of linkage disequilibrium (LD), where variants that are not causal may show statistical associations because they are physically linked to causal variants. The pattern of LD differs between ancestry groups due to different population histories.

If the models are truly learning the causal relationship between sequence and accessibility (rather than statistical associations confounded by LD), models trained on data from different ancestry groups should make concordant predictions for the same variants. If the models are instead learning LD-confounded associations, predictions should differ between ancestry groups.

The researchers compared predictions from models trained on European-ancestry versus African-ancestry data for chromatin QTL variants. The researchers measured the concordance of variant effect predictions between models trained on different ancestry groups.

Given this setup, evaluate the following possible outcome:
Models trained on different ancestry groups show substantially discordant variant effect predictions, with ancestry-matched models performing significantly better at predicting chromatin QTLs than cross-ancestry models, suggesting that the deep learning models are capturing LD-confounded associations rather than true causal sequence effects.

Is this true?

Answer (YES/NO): NO